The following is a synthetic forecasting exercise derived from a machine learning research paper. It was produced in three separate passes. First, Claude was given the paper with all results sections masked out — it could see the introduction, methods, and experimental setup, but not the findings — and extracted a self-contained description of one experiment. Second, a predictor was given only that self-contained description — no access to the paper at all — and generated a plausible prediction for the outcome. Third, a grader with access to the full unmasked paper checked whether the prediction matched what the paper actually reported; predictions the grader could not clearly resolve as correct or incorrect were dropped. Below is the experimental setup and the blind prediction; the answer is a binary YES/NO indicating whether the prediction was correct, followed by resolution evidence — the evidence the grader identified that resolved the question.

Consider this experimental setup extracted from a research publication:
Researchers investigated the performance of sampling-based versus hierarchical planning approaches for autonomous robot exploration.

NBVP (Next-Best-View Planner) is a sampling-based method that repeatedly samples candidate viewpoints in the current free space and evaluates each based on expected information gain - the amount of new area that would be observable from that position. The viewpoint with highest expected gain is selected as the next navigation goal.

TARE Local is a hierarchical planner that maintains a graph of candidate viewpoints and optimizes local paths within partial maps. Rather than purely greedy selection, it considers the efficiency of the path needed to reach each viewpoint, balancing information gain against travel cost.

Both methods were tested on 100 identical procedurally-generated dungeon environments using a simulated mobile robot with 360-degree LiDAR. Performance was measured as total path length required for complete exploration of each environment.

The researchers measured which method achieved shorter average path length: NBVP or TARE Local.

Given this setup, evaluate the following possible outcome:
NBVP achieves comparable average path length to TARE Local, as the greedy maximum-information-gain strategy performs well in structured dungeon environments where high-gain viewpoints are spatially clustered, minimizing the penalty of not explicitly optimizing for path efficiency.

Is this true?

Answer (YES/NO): NO